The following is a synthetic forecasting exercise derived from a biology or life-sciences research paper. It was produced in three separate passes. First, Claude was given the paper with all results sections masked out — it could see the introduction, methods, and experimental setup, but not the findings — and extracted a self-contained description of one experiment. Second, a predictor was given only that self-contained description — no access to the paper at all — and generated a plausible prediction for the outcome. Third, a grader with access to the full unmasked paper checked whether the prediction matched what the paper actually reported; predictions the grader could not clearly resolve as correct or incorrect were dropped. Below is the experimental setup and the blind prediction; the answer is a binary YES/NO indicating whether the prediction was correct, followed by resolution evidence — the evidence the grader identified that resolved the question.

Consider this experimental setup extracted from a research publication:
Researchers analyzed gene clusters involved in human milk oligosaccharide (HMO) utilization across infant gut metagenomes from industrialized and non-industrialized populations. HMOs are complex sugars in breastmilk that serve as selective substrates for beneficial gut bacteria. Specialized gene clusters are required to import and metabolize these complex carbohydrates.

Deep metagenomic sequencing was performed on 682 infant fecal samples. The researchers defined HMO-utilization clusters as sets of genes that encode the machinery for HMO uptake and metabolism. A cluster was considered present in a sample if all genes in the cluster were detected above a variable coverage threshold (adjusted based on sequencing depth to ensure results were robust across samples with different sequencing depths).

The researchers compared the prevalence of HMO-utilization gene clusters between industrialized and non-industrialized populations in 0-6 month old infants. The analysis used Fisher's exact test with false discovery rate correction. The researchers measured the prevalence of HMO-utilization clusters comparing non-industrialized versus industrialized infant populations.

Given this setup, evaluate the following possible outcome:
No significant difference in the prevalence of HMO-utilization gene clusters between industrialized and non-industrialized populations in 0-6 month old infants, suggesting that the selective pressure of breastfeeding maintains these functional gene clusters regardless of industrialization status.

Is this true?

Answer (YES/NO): NO